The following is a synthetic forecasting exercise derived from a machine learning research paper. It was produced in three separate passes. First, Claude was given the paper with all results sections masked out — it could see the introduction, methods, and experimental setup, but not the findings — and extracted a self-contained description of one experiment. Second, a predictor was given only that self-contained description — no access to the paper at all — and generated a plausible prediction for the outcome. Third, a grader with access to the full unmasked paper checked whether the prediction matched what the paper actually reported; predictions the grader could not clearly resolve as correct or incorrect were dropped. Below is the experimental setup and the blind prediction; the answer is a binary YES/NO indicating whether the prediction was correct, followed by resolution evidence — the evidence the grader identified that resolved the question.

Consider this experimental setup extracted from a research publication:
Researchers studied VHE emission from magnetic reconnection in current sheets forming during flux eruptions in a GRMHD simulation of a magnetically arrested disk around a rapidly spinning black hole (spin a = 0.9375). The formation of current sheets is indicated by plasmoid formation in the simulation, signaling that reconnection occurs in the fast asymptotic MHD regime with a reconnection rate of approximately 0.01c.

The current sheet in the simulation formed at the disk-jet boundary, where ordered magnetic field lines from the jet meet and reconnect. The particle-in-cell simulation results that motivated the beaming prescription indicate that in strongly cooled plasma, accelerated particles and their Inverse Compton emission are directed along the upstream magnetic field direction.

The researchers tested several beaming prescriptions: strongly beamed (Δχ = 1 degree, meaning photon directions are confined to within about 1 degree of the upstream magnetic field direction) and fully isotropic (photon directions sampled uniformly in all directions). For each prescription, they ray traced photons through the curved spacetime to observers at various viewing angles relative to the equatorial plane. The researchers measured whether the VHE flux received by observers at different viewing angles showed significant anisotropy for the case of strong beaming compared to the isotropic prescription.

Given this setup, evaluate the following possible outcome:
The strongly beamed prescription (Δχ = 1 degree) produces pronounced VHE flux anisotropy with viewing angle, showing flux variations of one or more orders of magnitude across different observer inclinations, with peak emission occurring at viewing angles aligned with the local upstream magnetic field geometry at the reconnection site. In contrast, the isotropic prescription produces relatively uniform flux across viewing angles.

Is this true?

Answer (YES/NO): YES